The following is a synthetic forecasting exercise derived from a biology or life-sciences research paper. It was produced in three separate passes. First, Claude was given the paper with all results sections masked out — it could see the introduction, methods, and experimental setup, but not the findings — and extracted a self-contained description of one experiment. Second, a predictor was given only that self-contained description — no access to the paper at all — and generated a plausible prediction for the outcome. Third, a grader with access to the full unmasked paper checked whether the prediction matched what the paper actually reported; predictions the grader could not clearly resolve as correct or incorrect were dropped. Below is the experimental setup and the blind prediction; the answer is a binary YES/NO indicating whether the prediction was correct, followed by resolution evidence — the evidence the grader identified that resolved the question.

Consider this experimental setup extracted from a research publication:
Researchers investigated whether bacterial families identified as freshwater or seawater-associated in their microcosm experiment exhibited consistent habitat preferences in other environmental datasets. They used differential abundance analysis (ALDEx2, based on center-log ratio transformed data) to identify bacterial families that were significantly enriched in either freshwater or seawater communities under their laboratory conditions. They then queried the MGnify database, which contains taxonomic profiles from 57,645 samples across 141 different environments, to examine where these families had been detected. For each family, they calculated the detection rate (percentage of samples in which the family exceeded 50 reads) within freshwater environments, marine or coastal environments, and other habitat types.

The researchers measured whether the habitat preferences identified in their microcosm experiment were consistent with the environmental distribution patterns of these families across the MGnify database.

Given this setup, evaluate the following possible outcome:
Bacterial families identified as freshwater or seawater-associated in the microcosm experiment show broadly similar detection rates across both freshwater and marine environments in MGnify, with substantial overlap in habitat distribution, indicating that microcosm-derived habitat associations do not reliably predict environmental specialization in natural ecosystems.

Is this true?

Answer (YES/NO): NO